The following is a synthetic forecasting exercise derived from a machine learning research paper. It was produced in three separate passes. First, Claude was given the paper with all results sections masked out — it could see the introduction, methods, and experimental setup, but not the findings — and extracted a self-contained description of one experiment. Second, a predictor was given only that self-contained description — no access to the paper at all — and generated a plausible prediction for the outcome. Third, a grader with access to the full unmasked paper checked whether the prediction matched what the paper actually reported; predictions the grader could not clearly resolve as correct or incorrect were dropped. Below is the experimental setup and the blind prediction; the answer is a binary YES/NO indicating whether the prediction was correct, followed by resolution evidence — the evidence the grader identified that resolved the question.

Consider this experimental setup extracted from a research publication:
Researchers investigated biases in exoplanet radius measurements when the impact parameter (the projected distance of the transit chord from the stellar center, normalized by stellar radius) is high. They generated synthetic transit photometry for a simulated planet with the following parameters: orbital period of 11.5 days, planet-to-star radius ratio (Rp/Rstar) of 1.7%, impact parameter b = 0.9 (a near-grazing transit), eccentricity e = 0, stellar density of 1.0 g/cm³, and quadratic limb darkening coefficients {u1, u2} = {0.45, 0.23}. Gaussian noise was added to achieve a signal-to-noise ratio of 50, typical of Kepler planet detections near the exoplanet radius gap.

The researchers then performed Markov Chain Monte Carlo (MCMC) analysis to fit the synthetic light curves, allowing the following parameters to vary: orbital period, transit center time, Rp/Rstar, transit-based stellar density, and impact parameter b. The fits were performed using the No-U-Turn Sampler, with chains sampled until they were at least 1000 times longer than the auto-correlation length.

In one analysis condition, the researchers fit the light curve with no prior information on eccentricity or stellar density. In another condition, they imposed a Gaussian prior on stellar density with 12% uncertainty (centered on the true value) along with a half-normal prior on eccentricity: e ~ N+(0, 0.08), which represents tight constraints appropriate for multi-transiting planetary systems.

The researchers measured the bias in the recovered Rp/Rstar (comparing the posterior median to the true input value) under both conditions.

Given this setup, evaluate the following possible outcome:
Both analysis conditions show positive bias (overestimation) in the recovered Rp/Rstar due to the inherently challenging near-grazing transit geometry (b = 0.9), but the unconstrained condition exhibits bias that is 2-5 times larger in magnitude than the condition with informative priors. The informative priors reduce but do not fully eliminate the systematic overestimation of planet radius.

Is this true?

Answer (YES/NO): NO